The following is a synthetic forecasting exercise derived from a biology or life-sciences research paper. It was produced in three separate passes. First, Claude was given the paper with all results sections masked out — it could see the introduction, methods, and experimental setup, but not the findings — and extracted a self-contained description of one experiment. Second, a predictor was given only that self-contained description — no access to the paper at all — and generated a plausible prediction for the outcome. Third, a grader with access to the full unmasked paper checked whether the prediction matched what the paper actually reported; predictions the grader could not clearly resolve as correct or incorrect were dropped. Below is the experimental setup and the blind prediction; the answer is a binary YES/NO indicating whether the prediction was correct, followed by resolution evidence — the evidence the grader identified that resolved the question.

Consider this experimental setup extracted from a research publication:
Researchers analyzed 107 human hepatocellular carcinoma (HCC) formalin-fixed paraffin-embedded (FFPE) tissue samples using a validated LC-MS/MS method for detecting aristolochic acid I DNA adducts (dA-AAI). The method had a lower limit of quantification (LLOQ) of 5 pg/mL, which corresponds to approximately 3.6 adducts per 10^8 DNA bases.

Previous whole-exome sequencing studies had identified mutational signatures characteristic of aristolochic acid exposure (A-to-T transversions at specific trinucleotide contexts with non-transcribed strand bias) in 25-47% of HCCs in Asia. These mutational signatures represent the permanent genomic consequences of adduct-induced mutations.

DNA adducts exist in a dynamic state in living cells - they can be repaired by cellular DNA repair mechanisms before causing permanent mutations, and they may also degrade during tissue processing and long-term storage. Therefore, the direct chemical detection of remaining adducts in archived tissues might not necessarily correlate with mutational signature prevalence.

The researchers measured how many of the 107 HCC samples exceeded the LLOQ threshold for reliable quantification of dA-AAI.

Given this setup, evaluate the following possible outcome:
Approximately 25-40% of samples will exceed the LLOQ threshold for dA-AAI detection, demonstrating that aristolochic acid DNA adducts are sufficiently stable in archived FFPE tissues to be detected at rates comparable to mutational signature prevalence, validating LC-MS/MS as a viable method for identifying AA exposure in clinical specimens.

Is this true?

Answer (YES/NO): NO